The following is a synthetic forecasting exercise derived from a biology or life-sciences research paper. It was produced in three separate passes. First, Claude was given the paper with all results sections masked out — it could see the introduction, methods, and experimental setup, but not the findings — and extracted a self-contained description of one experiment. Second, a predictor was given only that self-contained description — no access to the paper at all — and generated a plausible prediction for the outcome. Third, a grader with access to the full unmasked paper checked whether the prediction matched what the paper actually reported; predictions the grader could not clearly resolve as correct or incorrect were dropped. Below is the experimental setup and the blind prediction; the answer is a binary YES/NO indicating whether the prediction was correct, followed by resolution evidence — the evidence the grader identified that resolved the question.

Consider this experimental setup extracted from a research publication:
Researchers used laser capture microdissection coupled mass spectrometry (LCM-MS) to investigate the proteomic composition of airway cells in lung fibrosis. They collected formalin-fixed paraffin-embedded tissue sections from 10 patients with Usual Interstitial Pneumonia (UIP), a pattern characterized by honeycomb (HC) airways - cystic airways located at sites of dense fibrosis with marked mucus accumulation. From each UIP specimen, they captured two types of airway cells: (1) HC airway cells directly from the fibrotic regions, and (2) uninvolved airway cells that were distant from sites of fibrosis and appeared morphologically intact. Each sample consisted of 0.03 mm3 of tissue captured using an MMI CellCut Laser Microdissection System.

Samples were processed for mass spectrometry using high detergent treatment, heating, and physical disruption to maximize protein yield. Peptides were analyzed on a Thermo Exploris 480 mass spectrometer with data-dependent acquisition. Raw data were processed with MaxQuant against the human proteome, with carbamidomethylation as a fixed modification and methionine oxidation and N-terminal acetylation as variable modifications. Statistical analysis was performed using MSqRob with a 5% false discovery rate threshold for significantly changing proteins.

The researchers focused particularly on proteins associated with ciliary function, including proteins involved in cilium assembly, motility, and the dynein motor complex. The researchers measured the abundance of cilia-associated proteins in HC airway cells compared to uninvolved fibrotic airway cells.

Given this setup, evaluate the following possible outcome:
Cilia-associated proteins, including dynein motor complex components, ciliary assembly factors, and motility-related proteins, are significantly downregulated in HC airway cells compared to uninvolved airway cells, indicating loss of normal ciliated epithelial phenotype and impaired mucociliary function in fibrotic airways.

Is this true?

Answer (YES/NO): YES